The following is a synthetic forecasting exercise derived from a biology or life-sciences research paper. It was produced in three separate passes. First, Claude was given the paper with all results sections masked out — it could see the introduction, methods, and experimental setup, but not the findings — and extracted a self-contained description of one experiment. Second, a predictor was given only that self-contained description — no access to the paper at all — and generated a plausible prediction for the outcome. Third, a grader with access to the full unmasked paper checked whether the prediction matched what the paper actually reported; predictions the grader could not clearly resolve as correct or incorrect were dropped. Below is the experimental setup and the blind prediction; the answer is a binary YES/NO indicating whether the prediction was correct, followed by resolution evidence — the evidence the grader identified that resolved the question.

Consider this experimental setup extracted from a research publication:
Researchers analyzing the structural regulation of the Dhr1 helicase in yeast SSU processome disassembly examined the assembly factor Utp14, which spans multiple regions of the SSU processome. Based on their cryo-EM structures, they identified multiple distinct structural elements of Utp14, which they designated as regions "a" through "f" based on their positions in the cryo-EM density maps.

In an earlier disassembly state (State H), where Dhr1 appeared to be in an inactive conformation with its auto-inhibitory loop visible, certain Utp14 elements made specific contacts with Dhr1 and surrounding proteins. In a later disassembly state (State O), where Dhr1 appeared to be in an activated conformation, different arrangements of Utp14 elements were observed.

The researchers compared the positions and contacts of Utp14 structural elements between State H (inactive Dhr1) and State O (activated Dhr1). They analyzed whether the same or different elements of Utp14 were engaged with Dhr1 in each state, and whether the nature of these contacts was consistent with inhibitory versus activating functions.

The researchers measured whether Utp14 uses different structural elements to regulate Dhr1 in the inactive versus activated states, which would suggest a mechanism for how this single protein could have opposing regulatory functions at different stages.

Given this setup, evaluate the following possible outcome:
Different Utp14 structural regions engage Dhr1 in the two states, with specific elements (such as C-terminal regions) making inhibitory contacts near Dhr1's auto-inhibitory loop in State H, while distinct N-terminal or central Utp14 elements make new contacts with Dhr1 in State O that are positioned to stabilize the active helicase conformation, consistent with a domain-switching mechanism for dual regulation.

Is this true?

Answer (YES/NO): NO